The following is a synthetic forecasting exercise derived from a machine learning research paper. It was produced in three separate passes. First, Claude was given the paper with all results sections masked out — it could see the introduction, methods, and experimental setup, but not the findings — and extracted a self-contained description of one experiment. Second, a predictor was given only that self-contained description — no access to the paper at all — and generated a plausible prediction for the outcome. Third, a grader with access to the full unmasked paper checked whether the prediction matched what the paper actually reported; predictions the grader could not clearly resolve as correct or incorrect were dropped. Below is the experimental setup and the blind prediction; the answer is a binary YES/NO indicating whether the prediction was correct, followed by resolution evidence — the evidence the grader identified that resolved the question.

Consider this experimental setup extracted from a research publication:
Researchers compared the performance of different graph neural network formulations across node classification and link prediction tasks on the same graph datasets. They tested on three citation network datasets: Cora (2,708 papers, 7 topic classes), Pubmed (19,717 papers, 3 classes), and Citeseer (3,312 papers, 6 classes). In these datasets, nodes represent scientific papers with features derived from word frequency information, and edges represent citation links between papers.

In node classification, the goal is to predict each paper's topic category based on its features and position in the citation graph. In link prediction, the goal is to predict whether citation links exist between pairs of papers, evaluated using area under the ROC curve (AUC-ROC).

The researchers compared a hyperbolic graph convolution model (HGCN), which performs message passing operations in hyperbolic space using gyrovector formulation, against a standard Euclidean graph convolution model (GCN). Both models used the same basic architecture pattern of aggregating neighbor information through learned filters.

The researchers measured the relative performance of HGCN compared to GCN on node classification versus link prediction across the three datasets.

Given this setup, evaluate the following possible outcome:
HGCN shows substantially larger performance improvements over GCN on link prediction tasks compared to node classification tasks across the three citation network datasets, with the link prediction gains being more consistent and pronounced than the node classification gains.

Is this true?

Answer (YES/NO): YES